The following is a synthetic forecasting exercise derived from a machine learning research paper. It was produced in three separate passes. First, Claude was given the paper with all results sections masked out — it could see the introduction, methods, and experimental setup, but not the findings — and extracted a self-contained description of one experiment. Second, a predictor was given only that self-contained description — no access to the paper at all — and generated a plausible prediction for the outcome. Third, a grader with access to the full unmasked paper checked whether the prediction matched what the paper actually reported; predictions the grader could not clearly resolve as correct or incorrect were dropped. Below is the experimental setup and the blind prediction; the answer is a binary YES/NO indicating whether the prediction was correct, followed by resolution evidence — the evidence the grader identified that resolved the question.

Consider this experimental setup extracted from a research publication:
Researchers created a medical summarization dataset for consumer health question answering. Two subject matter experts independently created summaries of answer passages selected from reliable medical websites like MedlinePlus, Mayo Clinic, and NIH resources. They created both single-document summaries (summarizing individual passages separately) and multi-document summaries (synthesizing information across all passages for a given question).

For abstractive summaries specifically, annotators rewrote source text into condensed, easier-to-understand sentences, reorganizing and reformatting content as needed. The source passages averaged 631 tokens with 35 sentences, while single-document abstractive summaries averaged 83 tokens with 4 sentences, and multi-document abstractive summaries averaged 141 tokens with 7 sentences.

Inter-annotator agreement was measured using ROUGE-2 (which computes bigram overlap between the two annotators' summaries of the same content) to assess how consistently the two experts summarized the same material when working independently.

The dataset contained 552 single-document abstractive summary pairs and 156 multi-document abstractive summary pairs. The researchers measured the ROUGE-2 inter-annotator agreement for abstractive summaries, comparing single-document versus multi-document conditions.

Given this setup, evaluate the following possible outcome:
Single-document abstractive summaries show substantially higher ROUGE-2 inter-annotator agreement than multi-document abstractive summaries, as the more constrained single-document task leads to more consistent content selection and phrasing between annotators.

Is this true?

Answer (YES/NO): YES